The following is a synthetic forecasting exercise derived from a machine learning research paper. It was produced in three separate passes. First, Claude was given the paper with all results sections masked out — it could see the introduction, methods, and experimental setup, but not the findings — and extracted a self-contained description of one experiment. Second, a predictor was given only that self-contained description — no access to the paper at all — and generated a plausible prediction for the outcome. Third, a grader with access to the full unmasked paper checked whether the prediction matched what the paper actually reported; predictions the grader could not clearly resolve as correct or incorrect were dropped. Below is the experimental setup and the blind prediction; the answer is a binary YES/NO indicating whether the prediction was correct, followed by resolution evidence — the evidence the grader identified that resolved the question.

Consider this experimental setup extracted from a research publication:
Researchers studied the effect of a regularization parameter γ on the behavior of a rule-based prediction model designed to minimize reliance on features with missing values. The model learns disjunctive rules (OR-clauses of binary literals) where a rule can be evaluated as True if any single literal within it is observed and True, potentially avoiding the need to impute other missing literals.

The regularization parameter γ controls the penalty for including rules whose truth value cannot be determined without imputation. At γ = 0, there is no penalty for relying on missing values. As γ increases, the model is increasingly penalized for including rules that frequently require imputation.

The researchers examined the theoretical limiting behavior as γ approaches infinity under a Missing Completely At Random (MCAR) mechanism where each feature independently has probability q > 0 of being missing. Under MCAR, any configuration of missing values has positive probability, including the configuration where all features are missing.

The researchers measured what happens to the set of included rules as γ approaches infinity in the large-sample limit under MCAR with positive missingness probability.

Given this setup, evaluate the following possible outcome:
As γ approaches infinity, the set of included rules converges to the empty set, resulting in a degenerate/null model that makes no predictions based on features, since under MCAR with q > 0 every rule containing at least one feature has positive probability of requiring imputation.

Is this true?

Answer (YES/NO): YES